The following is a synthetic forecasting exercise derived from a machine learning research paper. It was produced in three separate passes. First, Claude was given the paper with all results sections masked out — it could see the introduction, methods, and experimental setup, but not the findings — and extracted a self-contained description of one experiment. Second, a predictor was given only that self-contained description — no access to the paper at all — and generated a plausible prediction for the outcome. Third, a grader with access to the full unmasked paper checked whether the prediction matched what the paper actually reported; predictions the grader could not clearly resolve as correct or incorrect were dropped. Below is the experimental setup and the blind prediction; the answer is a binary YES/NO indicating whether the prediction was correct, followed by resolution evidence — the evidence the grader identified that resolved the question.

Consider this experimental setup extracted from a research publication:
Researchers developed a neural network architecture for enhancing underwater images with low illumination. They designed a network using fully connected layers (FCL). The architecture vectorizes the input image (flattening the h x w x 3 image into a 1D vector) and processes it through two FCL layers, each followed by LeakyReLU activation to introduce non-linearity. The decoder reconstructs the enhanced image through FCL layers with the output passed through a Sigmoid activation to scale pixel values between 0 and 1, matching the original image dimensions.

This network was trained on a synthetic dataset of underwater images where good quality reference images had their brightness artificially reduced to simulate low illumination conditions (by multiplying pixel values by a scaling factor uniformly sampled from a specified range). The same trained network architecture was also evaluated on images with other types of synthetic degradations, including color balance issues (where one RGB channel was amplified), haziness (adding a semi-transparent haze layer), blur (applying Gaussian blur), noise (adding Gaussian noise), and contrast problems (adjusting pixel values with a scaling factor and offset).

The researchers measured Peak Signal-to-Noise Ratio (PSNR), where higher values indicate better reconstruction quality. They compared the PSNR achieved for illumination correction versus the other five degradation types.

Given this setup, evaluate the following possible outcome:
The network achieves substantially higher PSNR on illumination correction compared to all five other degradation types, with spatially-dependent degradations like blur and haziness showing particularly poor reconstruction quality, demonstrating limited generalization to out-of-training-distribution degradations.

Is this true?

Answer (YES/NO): NO